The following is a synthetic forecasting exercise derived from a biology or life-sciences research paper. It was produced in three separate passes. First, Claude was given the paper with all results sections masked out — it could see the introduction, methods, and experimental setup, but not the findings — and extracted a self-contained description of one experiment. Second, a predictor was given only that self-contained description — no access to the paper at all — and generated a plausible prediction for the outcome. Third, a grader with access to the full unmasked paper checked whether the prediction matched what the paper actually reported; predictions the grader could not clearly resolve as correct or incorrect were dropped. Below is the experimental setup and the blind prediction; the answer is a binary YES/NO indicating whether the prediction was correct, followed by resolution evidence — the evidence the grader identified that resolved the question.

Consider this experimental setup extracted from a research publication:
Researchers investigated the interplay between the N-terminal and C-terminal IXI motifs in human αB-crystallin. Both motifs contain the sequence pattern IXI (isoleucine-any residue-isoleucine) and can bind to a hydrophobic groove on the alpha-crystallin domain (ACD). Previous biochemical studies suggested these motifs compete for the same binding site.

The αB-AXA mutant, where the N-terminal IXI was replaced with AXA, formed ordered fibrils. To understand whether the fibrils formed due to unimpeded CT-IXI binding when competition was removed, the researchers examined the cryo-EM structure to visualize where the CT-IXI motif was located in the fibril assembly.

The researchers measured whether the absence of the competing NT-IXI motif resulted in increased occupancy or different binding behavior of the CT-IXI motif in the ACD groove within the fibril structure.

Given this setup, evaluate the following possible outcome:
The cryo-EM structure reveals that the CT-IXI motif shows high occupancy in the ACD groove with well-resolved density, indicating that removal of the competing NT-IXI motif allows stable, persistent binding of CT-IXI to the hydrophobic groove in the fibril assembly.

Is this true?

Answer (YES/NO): YES